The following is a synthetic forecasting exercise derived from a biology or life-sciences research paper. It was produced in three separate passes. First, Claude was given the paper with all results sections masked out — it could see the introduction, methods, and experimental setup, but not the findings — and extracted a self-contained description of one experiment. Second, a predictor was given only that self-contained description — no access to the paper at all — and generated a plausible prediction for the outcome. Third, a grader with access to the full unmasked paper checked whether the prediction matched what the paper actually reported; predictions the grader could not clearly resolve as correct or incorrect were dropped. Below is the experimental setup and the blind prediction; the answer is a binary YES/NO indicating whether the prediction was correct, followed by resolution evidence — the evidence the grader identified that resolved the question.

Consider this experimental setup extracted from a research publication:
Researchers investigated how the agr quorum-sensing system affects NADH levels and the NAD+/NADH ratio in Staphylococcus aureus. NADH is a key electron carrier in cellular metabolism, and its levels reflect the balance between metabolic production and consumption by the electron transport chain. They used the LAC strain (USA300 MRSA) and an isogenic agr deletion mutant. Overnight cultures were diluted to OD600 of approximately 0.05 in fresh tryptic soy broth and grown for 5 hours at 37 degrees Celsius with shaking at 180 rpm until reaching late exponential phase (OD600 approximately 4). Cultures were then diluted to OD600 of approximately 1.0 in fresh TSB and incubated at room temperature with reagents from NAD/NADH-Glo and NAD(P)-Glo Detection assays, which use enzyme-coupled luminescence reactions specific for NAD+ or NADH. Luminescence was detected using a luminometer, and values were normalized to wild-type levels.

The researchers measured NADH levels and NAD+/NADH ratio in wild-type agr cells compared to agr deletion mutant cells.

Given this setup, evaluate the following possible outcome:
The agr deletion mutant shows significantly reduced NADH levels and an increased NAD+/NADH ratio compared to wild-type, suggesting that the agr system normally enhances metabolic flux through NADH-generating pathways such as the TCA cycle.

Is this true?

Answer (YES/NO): NO